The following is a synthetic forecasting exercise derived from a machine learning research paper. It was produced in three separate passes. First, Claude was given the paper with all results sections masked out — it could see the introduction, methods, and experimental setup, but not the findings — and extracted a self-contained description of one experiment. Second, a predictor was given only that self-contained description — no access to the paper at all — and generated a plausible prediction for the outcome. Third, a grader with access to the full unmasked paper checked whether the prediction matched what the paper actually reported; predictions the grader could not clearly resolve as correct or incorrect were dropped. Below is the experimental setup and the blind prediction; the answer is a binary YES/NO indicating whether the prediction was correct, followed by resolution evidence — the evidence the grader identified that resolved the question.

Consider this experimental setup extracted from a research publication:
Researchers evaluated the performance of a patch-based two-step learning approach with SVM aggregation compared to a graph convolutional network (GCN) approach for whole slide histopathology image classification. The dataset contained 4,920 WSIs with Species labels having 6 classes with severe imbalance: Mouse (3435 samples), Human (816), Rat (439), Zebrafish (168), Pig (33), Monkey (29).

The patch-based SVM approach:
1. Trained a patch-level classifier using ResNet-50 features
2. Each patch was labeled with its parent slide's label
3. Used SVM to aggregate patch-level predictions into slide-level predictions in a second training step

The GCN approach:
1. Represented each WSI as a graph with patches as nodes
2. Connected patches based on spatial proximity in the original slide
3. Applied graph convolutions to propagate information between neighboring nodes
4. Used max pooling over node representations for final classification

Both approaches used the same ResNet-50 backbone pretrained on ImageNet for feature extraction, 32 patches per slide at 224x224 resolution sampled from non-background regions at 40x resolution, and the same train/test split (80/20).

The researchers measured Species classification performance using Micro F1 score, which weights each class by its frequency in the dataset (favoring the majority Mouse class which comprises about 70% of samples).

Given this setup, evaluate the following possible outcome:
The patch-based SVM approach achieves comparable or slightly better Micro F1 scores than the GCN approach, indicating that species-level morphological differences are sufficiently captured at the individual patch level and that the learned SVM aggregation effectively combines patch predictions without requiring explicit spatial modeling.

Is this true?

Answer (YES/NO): YES